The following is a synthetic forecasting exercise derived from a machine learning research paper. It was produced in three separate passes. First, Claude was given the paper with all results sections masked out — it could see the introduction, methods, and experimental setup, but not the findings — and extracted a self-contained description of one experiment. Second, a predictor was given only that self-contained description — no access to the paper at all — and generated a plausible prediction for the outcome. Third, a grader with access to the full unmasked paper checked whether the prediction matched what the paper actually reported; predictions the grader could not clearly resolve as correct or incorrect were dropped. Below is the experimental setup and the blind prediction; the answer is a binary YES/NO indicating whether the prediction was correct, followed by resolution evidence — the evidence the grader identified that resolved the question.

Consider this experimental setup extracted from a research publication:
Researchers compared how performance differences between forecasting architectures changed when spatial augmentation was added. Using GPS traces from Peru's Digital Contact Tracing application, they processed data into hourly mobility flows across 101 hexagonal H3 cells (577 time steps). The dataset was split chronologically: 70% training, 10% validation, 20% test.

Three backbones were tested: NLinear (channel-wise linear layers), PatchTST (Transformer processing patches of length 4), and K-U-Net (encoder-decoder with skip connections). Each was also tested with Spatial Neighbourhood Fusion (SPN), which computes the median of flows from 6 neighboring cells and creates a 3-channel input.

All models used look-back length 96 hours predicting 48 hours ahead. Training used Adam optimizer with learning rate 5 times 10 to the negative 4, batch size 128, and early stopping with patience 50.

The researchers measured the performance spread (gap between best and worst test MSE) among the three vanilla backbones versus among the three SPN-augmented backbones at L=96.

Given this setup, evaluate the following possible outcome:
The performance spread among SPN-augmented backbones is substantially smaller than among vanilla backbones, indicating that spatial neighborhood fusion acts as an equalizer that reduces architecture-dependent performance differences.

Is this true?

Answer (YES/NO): YES